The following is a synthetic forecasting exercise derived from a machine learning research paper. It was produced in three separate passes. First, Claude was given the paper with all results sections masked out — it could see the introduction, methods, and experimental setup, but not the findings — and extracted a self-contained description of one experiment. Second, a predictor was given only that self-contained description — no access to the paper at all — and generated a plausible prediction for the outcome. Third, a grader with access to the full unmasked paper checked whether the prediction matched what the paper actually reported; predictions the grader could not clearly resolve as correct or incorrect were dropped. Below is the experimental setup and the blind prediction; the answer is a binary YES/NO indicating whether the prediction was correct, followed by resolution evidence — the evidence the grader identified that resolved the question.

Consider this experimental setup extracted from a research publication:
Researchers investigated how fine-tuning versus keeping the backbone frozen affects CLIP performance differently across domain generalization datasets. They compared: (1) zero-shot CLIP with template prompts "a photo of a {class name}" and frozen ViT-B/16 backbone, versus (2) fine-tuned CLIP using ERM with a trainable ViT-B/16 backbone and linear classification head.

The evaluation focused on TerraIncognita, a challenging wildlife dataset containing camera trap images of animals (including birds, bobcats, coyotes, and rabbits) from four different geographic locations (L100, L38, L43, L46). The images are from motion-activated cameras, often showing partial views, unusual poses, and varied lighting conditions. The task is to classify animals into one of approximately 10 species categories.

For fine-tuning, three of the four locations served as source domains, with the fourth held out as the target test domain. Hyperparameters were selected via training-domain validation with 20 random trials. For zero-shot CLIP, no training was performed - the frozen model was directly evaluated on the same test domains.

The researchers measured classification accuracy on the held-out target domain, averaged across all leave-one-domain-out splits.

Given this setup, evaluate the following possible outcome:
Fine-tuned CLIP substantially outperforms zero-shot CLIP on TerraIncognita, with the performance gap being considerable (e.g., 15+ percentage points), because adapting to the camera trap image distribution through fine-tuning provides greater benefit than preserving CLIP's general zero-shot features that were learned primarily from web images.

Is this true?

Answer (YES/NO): YES